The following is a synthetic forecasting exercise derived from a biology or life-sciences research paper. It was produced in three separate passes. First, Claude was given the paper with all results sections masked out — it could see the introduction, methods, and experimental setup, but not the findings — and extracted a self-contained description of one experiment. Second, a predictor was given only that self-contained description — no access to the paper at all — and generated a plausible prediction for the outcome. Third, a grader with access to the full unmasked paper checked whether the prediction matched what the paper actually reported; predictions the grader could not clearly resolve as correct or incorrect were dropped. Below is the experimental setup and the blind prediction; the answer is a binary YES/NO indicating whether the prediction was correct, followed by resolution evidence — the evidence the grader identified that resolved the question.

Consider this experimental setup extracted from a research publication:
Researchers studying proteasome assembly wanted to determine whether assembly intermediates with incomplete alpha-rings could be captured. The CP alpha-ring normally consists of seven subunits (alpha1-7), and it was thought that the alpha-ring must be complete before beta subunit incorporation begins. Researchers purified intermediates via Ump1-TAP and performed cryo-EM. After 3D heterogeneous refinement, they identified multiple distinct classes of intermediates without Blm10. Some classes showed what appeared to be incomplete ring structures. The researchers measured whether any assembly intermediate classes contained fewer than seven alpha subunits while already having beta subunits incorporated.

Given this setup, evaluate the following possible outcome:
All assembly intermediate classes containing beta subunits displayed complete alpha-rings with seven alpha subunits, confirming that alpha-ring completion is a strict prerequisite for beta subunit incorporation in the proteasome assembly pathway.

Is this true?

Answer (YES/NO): NO